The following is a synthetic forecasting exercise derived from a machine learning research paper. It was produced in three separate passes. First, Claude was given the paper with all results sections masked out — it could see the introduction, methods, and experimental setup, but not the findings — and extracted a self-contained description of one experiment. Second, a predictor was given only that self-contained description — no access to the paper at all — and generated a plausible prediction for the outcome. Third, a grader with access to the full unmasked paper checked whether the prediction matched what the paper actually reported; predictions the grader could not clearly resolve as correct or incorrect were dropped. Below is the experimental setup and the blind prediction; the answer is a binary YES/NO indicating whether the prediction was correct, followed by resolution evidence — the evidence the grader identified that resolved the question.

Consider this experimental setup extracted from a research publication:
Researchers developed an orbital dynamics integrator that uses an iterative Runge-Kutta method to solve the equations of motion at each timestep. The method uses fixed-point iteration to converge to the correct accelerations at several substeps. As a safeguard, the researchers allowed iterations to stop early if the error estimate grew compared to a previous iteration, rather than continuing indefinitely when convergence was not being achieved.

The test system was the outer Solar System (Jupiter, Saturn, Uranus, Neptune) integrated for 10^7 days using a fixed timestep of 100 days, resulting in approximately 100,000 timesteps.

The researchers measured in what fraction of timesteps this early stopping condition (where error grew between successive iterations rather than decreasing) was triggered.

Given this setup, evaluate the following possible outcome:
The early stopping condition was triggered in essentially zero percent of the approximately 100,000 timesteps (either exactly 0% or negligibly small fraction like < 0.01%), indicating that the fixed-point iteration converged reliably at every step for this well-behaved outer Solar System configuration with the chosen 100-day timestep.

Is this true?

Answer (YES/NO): NO